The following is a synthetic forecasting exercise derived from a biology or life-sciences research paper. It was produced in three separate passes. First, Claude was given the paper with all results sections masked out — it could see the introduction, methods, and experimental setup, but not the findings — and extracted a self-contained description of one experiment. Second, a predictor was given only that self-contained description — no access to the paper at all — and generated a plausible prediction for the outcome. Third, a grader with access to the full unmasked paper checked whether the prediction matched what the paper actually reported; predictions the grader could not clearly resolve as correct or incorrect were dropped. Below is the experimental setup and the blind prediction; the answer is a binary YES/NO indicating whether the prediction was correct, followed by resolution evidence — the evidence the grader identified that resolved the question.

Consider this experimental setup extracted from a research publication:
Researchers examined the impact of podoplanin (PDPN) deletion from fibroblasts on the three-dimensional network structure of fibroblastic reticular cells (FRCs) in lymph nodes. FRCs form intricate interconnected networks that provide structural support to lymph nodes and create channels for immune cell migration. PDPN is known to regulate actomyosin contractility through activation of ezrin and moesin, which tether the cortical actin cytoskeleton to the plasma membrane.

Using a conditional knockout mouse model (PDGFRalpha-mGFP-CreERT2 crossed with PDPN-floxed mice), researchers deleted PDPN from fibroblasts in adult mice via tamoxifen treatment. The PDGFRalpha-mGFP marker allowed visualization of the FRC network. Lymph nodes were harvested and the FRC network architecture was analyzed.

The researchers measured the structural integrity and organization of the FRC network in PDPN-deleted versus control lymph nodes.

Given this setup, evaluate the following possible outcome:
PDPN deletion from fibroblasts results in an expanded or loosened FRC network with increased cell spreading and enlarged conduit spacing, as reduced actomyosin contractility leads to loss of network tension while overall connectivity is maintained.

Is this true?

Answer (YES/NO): NO